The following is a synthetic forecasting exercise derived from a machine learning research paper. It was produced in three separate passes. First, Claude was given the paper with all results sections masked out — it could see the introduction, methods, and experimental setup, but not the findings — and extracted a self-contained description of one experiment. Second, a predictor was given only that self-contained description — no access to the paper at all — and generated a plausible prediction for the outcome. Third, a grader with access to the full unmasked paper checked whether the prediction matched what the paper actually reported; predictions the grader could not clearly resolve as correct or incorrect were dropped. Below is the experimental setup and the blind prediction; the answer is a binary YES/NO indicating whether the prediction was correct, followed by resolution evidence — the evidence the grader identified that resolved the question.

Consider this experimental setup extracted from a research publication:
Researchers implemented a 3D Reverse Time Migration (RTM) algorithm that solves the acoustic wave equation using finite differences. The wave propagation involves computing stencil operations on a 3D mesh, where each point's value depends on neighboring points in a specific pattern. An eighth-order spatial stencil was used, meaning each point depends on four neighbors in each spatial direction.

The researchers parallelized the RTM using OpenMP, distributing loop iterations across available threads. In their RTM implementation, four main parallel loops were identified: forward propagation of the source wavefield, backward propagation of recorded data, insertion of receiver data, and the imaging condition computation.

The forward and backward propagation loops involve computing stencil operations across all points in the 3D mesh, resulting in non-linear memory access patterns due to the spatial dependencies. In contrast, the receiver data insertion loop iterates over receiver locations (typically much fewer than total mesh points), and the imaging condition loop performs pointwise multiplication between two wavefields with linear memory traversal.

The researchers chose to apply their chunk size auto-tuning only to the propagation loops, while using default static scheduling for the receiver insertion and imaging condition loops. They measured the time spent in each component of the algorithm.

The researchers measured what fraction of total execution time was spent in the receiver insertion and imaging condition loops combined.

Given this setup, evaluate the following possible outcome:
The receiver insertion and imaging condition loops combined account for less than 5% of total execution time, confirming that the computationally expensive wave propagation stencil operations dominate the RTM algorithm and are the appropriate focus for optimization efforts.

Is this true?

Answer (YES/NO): YES